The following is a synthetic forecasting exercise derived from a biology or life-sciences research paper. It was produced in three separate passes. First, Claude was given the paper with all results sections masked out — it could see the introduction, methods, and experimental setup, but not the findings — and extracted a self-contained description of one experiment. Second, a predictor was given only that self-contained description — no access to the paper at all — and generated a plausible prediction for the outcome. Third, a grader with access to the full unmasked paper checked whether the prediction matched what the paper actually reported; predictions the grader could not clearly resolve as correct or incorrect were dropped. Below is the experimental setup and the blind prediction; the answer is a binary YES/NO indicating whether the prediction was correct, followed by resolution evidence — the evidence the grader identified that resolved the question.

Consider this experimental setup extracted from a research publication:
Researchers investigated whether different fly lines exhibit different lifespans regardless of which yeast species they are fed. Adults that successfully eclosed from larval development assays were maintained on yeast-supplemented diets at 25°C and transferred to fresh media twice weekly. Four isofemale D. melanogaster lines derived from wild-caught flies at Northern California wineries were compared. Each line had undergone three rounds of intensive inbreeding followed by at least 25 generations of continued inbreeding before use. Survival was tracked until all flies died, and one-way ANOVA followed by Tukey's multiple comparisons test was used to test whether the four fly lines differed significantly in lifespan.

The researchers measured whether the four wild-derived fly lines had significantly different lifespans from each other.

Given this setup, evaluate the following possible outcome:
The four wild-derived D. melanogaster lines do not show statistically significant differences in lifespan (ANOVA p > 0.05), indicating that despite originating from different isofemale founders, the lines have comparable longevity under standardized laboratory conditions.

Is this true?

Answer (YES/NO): NO